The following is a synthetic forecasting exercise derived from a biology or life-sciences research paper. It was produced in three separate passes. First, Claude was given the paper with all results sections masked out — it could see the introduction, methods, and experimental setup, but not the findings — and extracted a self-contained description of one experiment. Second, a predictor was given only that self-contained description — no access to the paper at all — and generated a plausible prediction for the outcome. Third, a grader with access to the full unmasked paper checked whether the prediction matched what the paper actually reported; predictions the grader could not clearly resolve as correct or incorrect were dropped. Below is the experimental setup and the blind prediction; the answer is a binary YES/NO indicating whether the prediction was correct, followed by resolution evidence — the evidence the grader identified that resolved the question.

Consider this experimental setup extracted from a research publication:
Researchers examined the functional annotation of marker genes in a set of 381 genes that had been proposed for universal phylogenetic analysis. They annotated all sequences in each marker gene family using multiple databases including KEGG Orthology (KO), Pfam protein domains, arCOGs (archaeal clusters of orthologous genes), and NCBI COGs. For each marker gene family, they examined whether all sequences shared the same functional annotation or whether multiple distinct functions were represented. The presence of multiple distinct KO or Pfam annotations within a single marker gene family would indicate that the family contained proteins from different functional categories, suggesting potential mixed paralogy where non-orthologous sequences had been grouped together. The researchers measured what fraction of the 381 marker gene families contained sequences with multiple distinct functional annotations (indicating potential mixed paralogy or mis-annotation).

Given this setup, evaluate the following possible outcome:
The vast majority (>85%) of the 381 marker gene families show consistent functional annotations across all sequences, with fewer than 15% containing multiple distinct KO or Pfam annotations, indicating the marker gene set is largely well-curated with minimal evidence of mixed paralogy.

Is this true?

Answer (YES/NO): NO